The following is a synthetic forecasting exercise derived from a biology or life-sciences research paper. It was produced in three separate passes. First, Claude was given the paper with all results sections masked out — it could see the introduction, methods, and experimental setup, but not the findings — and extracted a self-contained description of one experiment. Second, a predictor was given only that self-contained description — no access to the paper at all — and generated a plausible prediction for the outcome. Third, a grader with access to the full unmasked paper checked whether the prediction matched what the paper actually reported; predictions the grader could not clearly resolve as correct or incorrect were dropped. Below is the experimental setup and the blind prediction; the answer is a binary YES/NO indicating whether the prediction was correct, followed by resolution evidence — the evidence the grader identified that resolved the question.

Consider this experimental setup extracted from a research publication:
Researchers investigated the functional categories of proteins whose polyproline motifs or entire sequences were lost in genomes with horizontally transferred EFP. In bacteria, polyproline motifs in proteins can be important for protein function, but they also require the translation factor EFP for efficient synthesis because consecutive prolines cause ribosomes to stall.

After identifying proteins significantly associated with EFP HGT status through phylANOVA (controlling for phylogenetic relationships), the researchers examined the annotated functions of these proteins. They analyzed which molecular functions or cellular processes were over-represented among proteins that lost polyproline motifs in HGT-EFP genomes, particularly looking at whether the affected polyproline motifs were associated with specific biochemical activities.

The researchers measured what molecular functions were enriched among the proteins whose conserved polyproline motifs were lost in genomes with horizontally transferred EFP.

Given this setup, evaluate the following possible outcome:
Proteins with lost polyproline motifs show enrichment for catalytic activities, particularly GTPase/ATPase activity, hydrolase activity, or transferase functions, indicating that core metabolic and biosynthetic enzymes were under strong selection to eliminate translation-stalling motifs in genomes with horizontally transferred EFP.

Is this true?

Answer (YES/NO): NO